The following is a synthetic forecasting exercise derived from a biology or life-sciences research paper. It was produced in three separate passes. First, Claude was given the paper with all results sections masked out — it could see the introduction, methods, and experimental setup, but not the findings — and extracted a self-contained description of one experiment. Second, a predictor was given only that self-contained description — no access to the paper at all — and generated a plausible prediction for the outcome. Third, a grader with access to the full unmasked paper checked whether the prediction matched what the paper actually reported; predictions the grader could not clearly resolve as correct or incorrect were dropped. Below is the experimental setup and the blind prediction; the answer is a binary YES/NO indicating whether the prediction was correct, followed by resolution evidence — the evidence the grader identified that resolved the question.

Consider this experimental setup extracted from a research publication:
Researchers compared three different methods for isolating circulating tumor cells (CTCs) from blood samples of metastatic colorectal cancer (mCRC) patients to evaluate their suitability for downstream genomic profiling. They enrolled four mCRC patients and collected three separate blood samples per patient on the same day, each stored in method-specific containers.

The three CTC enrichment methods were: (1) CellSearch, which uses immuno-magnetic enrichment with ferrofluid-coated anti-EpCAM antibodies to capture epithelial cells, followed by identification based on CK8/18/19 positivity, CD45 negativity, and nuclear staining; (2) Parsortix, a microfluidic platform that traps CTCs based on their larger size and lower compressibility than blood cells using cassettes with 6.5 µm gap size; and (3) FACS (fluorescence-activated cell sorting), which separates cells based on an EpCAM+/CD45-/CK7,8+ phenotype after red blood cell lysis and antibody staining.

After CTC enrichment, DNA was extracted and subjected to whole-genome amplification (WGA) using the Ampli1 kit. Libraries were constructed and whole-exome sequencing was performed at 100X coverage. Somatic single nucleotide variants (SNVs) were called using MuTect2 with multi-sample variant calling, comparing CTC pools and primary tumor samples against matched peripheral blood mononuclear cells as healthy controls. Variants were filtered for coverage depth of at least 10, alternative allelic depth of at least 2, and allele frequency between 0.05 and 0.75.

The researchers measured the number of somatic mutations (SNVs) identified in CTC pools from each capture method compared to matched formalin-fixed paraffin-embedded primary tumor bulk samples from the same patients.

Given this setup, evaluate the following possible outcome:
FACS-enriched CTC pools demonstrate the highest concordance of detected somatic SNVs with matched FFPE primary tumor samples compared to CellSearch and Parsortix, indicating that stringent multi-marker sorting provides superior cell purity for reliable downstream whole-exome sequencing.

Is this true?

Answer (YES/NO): NO